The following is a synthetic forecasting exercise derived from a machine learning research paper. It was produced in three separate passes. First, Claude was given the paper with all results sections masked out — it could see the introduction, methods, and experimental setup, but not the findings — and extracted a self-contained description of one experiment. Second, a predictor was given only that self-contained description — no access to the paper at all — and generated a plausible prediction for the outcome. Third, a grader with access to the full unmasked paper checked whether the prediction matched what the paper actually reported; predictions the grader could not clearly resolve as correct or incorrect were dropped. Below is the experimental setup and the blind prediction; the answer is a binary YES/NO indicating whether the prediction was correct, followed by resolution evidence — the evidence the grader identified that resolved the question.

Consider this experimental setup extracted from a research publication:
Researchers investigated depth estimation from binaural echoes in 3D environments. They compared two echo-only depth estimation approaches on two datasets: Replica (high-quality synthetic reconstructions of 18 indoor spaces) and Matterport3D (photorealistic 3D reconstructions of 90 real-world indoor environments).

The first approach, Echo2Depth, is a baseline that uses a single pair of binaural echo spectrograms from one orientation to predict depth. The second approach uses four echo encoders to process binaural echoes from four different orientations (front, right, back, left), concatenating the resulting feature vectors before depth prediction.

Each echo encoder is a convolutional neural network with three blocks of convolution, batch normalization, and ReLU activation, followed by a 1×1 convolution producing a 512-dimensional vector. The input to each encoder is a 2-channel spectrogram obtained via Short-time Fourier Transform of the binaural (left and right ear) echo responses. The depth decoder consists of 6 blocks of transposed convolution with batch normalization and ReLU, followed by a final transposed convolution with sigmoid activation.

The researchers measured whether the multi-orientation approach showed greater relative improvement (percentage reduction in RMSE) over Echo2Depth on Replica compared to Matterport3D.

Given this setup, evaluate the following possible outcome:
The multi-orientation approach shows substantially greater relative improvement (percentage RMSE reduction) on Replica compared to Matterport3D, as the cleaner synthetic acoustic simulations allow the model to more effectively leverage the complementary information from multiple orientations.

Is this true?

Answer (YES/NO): NO